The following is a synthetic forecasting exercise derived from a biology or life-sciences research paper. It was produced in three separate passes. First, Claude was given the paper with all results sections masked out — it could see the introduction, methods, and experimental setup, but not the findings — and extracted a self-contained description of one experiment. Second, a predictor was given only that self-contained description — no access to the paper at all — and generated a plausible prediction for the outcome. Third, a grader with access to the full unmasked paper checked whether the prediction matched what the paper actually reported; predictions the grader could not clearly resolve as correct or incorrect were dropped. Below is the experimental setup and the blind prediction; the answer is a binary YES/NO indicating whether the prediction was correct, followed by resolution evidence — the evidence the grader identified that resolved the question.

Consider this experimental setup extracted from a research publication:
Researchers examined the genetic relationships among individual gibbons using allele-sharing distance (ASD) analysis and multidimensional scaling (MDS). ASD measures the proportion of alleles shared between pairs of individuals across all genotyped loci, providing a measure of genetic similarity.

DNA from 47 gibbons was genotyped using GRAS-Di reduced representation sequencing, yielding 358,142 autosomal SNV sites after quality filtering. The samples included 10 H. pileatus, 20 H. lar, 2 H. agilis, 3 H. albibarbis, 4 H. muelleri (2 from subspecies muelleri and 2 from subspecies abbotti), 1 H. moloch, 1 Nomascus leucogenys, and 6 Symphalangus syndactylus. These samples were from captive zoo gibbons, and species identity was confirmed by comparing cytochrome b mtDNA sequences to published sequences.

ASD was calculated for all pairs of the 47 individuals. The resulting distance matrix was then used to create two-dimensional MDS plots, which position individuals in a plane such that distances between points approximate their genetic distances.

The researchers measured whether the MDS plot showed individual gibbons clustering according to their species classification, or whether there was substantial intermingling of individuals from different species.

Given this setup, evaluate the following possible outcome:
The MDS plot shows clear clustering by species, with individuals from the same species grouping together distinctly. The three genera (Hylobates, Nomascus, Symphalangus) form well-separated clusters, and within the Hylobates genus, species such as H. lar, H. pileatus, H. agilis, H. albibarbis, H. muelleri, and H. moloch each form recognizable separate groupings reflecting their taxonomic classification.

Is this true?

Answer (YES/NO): NO